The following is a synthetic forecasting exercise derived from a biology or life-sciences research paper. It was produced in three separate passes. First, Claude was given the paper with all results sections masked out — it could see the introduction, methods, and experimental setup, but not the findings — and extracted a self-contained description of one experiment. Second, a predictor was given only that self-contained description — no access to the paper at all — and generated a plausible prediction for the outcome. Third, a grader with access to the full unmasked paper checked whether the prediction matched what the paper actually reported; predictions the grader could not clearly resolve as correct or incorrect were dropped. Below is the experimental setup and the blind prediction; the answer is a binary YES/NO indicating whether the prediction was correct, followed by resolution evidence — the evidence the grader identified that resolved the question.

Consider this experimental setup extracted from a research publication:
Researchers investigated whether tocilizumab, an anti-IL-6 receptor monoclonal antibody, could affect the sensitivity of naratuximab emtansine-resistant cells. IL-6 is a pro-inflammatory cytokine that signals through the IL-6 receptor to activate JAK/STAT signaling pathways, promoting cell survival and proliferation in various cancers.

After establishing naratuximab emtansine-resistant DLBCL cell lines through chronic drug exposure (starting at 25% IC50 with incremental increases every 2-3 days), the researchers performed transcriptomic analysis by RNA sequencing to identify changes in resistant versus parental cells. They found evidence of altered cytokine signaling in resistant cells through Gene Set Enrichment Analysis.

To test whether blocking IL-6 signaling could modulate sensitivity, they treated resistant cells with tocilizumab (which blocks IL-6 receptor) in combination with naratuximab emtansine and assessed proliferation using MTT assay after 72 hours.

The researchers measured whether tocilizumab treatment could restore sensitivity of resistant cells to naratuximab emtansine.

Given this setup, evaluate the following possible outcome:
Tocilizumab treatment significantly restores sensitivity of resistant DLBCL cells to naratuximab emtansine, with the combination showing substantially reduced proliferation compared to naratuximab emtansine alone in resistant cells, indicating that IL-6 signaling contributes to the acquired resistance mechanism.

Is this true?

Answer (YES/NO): NO